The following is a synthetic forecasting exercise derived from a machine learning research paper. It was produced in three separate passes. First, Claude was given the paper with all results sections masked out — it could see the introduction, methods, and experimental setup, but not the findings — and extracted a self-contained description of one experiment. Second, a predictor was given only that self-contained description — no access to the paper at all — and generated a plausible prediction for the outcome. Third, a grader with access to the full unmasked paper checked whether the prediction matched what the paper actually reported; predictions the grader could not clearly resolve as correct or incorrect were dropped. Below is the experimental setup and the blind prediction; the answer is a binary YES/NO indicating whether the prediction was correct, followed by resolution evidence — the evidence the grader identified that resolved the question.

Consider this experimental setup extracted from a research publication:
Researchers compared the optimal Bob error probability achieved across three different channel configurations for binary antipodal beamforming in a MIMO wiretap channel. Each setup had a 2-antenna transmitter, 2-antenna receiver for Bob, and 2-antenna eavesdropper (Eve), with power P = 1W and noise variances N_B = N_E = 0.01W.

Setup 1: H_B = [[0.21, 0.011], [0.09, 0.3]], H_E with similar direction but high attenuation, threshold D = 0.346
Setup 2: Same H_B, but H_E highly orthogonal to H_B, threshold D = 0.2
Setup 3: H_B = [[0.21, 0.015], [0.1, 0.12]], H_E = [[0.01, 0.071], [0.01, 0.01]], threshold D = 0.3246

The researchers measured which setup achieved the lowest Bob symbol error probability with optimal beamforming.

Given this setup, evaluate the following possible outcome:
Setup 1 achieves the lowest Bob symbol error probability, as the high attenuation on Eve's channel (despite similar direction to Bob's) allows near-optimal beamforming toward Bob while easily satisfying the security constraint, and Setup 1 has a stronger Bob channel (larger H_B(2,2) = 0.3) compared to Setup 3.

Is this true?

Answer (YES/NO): NO